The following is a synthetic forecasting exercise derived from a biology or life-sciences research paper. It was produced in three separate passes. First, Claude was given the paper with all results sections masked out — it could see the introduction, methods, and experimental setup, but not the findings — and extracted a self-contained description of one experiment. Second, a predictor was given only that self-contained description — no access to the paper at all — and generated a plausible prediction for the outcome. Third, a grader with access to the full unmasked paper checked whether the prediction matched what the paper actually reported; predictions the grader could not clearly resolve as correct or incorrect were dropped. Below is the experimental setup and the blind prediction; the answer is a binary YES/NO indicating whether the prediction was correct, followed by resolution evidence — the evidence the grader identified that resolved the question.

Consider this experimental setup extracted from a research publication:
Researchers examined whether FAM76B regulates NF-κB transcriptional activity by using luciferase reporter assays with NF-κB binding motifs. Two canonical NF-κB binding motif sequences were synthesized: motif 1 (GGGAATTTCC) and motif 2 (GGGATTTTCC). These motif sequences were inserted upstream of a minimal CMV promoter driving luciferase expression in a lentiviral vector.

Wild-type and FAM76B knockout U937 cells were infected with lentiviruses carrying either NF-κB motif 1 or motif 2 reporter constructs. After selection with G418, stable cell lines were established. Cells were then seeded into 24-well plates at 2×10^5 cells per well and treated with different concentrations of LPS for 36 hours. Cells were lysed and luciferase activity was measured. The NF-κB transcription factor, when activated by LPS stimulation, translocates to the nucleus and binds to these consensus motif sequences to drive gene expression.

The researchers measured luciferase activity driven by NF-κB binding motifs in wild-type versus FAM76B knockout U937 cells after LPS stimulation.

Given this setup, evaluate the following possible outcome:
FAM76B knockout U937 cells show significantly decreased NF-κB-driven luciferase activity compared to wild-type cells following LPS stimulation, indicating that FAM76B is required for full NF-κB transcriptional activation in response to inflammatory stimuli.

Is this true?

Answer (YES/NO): NO